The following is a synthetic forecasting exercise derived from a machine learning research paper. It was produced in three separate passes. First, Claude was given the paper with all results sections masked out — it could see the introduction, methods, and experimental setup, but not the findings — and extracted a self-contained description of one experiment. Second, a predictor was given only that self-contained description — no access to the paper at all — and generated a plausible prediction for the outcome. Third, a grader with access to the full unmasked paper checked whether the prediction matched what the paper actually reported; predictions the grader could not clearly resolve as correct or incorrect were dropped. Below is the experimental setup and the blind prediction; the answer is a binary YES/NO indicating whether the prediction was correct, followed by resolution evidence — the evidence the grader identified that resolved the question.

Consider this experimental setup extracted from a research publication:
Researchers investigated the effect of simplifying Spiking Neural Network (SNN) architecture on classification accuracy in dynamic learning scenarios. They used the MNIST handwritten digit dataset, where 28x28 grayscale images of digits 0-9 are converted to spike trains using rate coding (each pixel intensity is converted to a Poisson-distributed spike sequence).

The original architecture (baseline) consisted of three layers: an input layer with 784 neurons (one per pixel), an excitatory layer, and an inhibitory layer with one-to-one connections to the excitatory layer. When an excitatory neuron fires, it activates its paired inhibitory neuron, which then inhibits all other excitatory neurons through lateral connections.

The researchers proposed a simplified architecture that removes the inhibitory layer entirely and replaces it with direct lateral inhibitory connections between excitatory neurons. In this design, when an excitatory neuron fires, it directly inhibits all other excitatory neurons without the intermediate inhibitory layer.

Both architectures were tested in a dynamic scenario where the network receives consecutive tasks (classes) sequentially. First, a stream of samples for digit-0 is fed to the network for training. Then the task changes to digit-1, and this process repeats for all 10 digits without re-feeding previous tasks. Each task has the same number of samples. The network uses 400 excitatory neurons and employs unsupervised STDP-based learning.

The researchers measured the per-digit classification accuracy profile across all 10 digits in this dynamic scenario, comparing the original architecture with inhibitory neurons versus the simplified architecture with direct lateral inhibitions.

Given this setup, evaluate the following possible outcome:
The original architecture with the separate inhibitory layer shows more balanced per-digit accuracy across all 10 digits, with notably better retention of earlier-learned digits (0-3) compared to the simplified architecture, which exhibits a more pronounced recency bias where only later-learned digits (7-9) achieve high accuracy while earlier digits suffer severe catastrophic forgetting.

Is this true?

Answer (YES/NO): NO